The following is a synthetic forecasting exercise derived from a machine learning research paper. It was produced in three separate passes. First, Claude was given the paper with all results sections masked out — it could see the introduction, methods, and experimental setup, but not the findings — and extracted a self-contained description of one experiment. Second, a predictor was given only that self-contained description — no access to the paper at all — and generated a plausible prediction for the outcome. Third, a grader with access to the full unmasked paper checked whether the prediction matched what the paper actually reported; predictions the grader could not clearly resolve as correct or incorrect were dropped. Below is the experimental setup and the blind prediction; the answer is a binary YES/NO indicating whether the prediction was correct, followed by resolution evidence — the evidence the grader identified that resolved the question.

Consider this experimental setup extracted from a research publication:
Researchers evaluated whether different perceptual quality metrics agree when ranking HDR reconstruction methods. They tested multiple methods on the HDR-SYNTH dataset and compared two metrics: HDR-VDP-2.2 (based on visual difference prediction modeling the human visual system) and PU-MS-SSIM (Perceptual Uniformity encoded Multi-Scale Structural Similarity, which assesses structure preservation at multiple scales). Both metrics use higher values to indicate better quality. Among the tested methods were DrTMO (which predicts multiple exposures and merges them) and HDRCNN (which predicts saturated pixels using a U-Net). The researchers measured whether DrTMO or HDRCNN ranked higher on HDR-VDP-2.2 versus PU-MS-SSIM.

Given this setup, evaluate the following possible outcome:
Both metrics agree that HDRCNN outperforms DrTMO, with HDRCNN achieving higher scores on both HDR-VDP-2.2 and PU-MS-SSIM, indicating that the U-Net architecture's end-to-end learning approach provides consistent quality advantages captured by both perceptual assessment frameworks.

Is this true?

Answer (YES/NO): NO